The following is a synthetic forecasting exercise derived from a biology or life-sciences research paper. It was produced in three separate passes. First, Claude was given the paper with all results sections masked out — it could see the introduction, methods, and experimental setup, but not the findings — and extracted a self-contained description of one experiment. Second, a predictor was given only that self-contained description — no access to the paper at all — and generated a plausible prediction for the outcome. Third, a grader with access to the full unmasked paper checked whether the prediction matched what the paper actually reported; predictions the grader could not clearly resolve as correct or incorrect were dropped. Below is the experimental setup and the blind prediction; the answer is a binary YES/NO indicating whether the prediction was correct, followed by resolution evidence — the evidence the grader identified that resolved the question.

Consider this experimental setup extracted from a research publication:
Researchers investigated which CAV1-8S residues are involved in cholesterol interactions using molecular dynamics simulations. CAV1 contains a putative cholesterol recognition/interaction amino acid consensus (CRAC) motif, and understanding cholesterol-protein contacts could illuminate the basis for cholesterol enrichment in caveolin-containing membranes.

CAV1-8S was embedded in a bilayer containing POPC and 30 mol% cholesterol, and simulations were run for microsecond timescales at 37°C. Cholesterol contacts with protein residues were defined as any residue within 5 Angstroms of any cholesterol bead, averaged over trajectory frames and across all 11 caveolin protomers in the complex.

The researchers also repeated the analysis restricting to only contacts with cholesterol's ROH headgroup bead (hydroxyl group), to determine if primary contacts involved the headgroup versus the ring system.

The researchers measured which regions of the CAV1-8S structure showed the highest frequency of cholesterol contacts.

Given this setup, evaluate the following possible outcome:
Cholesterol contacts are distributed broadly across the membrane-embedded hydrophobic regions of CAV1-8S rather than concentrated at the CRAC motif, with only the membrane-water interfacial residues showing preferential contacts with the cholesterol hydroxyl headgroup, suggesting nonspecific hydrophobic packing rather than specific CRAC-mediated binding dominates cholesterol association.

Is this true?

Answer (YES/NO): NO